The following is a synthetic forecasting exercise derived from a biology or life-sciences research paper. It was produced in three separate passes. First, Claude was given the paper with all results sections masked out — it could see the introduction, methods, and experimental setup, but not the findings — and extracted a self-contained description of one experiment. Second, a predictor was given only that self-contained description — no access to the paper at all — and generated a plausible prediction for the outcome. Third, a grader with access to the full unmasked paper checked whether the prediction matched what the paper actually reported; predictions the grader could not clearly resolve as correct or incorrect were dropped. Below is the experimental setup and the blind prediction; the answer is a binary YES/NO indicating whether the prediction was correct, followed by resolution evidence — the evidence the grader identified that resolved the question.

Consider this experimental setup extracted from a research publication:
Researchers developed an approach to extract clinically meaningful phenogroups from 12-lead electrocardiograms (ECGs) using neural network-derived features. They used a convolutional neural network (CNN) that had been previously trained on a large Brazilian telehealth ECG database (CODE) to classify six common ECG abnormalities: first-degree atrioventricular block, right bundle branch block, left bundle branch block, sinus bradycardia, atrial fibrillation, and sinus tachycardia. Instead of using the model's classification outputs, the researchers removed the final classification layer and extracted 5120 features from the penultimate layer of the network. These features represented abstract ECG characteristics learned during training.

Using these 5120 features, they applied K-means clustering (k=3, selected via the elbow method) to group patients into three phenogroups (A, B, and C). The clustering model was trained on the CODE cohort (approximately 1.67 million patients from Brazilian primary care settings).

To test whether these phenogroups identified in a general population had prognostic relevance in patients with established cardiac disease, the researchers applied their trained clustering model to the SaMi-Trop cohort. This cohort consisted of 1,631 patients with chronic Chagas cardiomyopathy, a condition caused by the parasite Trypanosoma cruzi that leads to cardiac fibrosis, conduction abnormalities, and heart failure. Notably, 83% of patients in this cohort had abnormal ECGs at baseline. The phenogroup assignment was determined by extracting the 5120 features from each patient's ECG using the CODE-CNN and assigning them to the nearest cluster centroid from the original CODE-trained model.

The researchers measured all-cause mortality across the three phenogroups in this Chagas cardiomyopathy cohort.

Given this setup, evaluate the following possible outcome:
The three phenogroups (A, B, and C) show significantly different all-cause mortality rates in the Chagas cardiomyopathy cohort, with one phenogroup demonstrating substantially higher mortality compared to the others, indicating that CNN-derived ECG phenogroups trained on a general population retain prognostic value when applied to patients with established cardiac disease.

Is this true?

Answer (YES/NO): YES